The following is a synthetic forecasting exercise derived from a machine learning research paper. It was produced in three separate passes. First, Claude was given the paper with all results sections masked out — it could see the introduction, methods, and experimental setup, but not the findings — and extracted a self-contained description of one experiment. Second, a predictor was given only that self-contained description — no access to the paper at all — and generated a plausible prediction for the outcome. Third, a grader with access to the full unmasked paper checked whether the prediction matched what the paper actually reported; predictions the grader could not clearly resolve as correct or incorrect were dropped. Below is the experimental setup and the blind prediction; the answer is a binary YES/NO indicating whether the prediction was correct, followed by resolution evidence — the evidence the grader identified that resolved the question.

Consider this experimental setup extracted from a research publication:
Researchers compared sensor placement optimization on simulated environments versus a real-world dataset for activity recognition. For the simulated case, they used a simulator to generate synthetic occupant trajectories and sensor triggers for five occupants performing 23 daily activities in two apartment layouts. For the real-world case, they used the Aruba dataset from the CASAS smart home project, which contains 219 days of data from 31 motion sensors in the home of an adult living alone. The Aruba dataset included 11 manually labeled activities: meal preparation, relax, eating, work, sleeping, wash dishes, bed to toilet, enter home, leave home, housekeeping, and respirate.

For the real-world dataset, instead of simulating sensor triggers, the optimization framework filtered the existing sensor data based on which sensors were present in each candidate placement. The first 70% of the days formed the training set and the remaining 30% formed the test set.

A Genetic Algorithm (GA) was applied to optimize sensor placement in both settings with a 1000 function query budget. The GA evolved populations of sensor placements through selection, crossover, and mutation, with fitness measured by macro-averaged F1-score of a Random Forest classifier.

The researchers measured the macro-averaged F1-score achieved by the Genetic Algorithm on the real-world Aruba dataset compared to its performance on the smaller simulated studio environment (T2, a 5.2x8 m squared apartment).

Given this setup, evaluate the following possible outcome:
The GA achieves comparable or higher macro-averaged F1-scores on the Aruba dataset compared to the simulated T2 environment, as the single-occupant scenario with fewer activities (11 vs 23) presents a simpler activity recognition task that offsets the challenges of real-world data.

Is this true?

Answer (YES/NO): YES